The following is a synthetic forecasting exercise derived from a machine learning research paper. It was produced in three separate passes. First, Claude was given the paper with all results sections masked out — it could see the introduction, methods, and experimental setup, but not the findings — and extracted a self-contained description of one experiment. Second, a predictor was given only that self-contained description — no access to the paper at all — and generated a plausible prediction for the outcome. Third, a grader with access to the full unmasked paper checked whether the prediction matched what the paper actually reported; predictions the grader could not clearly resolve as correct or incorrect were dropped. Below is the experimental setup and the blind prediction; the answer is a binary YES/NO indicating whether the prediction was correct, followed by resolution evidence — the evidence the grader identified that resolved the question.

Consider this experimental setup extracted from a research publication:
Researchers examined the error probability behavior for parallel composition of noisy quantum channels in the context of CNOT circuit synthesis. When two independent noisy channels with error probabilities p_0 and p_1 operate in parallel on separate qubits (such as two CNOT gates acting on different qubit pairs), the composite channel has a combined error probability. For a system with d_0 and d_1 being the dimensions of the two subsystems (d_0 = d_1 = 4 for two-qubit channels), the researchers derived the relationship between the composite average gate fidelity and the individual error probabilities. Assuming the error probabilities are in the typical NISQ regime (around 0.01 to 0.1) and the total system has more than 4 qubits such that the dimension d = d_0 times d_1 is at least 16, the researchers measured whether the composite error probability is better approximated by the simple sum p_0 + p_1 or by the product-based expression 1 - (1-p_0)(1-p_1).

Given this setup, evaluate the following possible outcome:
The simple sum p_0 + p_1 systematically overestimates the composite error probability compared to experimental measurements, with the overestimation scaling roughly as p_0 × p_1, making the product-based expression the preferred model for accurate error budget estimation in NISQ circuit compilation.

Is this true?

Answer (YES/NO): NO